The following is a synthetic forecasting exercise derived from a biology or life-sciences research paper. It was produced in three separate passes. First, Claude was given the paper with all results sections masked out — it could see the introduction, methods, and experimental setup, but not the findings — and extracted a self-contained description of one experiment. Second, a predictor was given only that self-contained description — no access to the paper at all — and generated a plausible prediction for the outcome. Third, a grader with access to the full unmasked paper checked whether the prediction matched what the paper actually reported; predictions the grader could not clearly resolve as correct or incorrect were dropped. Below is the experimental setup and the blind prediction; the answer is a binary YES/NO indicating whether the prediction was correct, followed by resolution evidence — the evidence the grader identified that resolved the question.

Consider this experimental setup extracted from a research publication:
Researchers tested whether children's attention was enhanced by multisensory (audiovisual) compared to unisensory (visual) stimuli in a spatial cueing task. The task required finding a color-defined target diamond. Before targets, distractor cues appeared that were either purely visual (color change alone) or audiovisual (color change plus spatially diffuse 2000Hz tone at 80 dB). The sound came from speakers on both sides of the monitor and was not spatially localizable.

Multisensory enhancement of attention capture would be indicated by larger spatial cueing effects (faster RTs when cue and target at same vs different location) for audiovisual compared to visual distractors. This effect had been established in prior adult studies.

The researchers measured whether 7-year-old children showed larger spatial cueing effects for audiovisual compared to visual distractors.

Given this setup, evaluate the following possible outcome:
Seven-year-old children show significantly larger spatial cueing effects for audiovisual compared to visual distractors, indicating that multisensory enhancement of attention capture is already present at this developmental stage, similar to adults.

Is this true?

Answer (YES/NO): NO